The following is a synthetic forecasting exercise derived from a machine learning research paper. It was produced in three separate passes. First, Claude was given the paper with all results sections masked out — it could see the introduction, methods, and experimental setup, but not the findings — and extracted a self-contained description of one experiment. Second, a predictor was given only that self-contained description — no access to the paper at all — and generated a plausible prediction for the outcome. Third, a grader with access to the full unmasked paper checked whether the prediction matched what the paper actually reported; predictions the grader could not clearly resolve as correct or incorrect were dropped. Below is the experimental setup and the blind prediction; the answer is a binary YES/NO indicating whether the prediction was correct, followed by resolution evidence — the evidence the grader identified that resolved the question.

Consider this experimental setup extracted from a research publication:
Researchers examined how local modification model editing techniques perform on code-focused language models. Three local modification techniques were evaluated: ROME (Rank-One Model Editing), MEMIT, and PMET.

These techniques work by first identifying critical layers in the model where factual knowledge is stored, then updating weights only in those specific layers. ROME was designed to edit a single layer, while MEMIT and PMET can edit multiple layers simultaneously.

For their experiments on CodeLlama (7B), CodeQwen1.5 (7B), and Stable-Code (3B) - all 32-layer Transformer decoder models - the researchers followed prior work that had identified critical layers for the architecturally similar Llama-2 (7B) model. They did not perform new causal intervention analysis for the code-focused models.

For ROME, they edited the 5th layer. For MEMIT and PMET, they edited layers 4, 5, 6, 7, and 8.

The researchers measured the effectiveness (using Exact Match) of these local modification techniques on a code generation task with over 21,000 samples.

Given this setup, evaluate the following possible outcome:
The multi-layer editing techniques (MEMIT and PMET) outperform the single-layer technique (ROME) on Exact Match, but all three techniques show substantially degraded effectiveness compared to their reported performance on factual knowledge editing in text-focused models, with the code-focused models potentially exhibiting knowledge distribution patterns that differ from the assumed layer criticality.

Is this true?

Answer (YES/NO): NO